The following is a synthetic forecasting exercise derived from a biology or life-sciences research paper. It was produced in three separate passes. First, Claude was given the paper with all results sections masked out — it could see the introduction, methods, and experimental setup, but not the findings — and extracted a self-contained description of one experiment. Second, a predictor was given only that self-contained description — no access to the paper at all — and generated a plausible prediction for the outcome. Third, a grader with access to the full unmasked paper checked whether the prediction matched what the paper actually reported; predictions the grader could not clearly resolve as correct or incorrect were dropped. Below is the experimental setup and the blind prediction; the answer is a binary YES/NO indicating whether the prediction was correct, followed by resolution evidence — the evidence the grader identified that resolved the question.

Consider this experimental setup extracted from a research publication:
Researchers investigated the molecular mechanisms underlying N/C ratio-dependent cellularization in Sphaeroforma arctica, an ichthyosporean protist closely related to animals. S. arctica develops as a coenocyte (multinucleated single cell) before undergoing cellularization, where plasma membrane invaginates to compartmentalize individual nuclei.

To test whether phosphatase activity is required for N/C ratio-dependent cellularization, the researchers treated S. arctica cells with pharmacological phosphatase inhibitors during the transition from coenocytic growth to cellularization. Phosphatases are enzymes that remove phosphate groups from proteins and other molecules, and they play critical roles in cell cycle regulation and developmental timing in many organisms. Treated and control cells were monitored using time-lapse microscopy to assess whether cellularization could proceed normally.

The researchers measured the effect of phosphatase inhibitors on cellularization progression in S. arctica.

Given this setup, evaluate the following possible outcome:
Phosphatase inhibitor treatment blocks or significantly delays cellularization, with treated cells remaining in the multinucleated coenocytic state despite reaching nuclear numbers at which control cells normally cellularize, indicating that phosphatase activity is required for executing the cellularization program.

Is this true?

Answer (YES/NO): NO